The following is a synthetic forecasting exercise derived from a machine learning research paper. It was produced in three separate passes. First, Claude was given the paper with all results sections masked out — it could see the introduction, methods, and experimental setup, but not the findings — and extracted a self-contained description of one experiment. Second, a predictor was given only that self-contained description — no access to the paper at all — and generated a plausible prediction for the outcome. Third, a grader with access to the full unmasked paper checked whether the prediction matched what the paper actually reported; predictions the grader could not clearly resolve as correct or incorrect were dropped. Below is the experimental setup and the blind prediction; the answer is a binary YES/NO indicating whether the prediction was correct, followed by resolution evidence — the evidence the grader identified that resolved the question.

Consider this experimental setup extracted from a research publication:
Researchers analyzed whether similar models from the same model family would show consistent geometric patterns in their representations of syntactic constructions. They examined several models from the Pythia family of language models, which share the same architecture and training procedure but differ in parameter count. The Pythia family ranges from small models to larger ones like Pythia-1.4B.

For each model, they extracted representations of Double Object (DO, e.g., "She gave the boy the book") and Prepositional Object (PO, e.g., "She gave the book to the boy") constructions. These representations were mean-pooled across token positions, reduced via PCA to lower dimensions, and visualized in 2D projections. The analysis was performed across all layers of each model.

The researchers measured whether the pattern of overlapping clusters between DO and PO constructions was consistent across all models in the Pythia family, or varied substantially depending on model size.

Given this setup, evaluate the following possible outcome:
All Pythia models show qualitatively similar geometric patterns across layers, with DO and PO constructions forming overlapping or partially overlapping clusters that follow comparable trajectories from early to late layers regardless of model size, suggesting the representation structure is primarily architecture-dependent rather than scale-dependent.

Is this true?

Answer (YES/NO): YES